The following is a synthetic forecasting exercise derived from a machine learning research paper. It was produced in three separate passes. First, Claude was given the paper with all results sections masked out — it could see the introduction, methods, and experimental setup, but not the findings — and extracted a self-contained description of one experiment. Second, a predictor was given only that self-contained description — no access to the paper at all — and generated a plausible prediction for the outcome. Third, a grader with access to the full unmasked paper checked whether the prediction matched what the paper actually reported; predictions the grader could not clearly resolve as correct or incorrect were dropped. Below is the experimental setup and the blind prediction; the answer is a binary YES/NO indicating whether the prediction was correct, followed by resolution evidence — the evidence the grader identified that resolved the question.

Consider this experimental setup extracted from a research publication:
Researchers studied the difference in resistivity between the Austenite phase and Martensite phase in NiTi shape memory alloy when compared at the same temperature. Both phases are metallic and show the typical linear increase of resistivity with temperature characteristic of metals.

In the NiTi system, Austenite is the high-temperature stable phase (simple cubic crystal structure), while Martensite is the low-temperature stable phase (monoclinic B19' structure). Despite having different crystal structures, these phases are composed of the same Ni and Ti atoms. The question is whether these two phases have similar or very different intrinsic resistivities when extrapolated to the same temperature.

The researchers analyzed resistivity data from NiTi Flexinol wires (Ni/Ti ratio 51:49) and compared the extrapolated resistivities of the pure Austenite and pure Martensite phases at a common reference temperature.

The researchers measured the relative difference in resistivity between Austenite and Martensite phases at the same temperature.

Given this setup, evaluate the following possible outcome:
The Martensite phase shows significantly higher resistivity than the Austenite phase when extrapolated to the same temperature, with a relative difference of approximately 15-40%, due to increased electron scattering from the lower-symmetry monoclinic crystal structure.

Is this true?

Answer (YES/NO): NO